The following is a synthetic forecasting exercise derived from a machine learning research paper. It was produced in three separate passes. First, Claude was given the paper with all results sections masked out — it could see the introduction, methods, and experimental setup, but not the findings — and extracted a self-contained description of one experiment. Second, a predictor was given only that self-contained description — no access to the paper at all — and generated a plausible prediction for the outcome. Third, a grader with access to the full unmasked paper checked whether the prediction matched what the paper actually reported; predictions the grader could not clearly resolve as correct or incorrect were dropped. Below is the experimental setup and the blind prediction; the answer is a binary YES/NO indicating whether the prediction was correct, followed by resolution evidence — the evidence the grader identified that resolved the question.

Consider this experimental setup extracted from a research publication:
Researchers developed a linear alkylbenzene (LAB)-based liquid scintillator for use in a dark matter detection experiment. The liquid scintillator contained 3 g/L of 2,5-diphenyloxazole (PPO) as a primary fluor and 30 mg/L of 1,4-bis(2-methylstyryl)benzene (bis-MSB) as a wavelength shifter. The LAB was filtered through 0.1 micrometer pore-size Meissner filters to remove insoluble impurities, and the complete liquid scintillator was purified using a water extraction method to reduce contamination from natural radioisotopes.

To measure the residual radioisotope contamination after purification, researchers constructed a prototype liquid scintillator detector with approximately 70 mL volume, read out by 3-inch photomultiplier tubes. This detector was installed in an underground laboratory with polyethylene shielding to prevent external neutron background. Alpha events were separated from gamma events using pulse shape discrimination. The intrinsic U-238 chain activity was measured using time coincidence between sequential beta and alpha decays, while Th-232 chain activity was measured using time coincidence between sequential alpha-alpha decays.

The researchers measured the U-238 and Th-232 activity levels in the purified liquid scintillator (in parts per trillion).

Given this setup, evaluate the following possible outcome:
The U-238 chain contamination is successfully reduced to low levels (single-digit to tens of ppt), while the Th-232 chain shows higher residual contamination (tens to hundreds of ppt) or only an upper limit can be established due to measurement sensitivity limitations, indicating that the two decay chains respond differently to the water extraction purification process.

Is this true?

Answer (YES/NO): NO